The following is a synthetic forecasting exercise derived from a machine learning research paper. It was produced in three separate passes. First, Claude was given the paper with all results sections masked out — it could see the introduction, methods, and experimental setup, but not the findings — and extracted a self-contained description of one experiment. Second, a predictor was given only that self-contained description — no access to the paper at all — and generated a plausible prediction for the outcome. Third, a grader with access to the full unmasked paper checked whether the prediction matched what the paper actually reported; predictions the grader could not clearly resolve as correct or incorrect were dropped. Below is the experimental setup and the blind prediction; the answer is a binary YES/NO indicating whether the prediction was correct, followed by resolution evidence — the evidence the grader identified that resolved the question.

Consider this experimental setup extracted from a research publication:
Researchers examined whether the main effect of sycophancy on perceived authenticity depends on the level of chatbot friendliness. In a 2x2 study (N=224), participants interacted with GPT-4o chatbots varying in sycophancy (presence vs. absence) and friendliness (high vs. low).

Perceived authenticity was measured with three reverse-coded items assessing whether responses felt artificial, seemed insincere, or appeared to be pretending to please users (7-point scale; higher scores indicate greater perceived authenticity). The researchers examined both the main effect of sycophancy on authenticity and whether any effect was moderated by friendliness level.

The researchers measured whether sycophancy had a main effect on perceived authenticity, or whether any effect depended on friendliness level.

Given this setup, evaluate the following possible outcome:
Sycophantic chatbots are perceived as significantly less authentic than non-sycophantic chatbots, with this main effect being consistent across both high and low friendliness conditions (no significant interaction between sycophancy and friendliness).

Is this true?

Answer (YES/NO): NO